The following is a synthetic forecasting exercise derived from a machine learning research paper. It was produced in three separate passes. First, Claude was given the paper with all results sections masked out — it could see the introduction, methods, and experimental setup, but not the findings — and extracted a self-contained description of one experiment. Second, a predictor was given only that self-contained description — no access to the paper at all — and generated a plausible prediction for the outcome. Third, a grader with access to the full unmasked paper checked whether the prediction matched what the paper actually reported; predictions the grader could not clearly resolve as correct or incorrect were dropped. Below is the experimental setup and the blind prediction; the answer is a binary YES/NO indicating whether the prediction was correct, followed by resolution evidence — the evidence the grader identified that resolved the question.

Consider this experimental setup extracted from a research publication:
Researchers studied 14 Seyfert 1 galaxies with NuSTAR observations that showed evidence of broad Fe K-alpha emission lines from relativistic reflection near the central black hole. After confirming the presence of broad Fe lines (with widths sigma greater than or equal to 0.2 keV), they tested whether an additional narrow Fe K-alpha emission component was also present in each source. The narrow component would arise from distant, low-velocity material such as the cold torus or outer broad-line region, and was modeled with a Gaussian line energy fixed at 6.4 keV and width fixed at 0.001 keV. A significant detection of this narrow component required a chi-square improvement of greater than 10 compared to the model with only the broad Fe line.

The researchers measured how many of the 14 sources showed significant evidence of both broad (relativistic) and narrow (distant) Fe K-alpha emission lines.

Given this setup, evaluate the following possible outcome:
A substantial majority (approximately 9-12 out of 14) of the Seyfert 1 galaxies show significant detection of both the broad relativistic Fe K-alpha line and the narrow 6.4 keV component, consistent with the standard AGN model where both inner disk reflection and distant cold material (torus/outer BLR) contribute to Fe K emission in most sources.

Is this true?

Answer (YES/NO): NO